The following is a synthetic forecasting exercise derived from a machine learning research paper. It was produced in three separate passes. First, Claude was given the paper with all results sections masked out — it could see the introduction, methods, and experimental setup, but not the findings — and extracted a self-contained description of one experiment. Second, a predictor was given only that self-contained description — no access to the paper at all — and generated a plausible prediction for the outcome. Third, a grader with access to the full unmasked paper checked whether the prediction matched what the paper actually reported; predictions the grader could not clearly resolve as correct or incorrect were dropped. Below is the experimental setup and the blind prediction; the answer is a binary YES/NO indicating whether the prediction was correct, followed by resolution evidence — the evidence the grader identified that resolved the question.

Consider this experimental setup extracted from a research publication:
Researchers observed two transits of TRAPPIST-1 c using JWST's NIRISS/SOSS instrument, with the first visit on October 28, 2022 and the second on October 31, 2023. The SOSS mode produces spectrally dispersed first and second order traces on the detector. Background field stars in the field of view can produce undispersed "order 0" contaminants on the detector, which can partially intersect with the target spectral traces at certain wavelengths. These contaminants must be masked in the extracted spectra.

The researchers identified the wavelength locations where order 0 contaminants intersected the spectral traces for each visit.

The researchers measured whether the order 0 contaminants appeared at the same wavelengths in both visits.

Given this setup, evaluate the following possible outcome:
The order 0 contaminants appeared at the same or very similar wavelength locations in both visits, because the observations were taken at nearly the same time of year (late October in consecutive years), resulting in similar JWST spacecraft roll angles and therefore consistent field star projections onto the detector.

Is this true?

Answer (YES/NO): NO